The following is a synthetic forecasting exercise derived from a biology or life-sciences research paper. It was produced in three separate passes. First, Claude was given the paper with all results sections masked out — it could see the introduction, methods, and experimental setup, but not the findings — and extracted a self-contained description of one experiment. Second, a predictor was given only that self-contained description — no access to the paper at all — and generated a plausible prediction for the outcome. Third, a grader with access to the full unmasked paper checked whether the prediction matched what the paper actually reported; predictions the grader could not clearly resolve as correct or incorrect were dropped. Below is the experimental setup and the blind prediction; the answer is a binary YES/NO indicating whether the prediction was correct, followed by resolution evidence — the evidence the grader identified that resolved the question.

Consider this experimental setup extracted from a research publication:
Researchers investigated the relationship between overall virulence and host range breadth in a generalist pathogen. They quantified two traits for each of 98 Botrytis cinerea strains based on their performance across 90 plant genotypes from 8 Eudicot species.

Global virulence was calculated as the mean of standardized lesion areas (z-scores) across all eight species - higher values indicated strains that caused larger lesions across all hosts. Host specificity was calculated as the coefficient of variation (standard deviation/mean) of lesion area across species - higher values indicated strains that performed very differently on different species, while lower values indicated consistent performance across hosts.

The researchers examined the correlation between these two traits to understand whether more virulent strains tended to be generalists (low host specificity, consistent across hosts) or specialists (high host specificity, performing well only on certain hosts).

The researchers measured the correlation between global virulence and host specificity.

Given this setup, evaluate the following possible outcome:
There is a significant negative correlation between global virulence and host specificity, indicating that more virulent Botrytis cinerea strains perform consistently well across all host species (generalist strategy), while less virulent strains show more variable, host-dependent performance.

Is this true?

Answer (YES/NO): YES